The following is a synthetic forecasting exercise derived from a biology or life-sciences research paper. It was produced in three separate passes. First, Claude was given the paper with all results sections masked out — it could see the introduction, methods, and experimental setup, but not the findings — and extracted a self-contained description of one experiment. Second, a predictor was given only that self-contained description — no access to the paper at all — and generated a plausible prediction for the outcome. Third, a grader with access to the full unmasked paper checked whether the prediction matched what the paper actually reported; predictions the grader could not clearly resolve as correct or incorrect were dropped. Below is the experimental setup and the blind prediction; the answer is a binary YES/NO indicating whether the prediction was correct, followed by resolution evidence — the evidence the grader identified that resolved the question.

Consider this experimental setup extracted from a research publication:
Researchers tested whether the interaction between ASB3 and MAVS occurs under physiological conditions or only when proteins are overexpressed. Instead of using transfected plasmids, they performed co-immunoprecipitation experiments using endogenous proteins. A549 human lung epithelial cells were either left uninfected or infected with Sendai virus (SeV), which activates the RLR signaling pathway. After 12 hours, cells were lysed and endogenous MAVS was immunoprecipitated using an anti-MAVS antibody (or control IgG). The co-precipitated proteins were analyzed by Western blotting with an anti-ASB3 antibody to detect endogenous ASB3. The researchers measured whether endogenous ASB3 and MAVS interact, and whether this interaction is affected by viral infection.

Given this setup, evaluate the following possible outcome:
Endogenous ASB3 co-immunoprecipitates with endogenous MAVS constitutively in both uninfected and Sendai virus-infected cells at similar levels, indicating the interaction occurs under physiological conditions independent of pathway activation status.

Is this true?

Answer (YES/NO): NO